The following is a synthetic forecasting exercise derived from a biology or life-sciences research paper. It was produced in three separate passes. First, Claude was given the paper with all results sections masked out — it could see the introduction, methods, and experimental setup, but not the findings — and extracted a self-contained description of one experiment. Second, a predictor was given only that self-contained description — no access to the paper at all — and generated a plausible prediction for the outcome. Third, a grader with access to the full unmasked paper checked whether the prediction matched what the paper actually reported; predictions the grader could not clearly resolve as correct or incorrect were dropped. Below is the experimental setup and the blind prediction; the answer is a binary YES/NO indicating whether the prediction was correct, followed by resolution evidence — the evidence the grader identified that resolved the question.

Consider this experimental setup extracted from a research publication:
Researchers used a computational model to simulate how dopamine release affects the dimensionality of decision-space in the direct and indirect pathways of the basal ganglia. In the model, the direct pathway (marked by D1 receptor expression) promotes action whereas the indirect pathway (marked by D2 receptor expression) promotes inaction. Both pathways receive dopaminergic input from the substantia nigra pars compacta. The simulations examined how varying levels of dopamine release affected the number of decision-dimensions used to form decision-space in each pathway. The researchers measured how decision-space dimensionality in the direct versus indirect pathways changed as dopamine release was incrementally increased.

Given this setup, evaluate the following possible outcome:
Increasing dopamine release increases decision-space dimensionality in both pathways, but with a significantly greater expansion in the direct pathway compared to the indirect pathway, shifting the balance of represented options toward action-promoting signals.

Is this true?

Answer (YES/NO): NO